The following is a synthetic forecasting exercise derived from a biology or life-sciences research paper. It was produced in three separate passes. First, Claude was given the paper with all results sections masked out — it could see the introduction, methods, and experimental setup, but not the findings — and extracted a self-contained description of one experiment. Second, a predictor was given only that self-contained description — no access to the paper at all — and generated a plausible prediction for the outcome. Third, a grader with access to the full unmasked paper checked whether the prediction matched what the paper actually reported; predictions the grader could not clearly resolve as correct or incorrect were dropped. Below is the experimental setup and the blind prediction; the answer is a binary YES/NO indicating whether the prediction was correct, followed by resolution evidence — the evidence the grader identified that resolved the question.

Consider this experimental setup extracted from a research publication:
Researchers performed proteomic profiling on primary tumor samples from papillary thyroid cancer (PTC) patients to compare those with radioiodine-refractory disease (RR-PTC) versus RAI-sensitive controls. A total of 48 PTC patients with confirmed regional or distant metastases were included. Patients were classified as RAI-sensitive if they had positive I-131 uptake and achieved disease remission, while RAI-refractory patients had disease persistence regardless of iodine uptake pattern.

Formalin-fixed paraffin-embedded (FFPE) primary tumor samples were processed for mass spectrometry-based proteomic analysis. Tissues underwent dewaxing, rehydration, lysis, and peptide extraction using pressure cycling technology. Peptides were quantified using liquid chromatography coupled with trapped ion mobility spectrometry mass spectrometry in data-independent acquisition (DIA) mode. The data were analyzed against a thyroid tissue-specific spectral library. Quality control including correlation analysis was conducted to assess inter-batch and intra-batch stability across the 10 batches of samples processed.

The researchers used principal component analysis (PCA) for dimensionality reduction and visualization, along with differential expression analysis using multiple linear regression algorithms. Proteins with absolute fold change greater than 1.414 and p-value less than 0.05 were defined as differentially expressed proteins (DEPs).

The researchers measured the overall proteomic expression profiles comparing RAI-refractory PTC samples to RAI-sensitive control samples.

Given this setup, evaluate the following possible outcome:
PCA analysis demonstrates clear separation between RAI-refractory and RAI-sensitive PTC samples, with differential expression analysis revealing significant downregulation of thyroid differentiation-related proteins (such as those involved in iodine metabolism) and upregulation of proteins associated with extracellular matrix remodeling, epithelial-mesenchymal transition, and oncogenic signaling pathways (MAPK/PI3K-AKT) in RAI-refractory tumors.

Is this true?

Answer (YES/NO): NO